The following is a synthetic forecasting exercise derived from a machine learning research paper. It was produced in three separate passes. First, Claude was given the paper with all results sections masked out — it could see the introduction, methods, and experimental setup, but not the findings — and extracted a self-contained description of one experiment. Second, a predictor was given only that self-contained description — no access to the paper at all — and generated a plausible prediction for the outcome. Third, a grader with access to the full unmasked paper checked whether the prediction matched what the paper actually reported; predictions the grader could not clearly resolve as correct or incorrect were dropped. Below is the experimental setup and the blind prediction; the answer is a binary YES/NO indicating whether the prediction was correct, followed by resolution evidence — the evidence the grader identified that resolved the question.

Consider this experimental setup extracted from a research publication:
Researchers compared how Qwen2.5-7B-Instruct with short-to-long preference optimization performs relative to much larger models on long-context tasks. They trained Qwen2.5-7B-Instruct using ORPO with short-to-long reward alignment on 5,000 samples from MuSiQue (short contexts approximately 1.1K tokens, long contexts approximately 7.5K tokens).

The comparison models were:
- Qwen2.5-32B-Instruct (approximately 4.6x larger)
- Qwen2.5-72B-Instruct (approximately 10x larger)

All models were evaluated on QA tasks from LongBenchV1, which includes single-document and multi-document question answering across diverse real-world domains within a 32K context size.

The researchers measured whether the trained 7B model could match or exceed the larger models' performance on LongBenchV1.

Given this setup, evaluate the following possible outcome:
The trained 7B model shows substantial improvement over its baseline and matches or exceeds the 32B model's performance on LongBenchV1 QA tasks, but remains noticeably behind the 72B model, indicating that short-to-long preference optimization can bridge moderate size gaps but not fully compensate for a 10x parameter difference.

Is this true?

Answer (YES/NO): NO